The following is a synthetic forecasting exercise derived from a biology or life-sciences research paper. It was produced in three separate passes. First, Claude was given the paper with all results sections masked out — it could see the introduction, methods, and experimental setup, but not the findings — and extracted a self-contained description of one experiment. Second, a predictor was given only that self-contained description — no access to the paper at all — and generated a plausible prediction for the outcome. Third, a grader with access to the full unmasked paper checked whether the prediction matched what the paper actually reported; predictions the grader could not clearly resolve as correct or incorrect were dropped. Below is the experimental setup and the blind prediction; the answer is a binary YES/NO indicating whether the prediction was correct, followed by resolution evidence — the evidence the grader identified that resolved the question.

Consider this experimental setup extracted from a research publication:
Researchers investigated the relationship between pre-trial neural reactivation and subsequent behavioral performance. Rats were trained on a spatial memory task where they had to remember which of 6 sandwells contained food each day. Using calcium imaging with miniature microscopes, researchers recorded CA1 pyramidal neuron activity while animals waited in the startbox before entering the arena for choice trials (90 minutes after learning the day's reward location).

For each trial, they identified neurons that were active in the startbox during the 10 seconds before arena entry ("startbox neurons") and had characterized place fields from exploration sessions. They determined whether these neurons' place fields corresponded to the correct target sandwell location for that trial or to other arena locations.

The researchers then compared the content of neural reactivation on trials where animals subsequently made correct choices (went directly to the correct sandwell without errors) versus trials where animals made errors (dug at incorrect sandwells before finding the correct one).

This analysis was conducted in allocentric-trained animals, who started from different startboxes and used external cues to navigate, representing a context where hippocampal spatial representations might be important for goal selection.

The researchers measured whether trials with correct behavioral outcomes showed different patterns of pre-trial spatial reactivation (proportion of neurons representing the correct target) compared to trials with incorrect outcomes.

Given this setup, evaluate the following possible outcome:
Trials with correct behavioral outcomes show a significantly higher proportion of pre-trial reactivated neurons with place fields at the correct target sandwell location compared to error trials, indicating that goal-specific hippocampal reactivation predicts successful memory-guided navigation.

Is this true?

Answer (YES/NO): YES